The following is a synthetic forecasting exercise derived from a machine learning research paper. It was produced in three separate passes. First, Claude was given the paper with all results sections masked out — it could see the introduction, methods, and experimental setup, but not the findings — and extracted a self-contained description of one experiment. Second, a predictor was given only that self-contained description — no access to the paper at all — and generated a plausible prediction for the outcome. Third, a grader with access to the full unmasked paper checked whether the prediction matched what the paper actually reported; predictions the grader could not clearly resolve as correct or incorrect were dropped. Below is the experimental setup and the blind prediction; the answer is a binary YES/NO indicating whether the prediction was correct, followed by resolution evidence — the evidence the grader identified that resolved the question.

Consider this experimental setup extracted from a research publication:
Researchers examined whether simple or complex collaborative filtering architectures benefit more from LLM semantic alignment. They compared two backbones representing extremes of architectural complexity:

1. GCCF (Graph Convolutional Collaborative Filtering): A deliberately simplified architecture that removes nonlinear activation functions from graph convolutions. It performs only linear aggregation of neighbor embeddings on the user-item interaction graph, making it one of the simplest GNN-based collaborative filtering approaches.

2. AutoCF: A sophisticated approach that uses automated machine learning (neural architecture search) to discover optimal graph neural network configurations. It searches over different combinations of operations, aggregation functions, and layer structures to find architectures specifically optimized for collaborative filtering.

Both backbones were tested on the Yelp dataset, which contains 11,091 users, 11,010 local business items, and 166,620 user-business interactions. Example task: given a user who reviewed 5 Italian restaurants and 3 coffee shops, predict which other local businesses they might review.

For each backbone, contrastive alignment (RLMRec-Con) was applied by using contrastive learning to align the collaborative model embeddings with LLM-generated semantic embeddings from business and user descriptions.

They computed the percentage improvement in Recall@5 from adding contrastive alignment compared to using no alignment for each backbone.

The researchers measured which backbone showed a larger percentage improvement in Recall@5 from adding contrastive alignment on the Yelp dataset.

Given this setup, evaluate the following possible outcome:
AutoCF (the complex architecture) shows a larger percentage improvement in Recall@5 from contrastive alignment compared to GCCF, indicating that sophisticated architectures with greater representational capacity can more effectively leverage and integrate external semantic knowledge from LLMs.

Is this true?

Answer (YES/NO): NO